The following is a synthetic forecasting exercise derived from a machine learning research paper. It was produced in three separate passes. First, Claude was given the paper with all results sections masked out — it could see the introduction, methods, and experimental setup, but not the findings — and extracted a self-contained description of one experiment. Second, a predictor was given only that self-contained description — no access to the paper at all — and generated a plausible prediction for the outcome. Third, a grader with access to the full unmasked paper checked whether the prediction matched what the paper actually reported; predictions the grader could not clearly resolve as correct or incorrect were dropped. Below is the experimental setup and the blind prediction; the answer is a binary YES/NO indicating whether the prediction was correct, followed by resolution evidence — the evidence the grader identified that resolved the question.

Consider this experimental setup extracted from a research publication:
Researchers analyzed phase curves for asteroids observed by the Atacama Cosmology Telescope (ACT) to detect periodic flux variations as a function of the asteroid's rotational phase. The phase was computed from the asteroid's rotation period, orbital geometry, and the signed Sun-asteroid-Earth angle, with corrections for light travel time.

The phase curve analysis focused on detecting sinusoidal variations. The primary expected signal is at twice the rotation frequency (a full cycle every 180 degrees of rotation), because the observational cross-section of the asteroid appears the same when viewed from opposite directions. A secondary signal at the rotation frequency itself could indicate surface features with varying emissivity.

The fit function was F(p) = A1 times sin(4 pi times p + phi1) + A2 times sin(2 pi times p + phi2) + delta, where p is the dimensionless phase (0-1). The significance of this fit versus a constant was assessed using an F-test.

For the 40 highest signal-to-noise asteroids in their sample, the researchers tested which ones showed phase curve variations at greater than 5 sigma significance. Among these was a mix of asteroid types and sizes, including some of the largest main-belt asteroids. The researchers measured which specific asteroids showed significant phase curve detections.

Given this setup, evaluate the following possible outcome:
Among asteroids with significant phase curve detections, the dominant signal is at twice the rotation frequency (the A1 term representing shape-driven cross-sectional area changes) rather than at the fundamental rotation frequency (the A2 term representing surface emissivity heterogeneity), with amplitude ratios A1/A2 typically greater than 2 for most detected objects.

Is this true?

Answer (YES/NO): NO